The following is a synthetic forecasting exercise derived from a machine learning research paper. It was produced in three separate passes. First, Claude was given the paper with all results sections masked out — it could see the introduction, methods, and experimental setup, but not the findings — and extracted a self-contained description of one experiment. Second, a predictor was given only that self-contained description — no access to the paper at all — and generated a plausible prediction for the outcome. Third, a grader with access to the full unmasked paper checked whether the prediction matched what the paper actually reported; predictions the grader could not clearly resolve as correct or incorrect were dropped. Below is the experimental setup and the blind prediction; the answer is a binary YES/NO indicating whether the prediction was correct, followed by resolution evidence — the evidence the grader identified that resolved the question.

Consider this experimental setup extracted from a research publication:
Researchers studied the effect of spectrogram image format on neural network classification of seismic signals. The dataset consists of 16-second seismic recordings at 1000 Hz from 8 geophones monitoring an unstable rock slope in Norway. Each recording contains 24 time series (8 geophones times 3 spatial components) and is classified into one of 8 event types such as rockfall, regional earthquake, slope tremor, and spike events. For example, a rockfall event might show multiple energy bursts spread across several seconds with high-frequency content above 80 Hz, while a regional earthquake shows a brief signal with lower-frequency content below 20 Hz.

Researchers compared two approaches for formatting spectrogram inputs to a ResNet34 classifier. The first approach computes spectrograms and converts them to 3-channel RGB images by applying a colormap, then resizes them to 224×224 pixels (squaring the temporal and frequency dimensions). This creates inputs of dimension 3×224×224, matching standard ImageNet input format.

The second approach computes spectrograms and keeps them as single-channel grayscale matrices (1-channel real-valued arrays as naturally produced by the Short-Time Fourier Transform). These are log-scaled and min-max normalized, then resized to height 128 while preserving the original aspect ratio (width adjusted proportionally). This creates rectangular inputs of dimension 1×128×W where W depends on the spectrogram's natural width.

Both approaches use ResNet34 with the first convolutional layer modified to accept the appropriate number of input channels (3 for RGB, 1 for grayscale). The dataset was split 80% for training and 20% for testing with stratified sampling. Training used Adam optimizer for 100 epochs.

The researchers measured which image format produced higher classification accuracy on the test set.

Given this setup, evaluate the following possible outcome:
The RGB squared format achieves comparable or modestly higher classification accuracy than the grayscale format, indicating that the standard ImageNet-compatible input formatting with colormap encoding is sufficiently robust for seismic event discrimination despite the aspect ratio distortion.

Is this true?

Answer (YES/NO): NO